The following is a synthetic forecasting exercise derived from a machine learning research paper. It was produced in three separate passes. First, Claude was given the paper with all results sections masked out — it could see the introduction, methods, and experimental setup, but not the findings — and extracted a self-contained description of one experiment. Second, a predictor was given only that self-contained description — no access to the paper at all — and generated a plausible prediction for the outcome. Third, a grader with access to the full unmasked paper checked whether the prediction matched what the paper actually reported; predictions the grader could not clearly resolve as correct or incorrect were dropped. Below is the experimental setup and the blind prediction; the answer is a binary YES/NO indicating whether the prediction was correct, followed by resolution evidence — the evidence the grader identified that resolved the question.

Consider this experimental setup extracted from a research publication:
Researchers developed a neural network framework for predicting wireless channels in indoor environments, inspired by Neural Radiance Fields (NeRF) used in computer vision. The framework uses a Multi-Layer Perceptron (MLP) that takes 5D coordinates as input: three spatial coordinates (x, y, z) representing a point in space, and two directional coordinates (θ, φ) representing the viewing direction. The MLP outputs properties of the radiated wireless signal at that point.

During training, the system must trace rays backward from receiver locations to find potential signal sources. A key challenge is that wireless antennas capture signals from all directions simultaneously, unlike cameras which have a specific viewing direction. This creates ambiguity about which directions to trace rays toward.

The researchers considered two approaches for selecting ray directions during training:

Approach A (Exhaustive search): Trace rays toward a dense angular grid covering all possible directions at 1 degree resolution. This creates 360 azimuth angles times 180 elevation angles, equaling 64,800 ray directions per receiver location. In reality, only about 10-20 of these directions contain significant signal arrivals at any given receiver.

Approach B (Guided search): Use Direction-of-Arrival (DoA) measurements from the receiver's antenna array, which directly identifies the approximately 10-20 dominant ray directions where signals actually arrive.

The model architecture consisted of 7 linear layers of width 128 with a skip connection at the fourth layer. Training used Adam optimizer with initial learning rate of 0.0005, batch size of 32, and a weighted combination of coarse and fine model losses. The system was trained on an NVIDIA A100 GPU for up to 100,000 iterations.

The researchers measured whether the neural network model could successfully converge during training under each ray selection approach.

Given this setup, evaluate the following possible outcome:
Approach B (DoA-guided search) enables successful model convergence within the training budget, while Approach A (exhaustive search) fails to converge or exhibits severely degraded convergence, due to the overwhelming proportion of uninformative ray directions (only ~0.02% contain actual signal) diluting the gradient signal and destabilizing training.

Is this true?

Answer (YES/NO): YES